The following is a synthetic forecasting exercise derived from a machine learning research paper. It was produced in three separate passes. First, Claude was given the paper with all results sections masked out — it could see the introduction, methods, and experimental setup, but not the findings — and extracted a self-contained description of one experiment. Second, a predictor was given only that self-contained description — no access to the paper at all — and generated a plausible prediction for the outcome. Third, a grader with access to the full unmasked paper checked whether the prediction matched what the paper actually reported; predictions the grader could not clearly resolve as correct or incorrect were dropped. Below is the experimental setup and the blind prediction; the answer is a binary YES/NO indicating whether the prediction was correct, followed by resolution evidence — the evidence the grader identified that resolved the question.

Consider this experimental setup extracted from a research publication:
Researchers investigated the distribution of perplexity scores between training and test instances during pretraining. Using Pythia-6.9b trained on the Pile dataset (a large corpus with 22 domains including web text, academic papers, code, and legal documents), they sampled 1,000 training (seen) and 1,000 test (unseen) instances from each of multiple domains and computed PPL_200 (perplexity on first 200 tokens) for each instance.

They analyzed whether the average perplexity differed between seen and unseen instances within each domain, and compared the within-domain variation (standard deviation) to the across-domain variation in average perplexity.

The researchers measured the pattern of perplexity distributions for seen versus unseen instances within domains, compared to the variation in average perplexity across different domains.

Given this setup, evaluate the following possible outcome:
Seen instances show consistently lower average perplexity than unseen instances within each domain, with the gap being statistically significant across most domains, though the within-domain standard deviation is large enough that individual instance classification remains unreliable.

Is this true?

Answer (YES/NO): NO